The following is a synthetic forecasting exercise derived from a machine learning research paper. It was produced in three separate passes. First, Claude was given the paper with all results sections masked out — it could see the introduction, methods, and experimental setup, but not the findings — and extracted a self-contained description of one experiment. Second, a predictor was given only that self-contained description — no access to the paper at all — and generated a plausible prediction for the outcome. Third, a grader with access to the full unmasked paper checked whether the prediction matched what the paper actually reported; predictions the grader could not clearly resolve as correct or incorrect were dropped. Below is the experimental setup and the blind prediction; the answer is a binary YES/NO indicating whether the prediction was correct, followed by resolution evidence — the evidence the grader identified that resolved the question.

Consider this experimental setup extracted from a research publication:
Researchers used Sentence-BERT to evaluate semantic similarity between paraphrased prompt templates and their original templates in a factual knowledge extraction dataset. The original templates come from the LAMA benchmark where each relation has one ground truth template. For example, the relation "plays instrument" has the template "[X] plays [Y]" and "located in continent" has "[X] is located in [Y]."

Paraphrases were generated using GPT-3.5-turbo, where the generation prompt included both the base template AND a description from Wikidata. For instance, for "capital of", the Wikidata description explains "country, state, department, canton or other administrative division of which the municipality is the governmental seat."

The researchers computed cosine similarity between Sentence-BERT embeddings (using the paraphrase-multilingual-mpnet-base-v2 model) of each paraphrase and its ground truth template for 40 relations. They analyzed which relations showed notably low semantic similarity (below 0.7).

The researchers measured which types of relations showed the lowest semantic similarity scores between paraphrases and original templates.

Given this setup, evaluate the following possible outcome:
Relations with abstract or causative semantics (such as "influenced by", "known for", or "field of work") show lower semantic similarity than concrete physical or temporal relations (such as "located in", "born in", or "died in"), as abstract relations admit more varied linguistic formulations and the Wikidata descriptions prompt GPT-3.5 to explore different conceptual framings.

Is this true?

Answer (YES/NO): NO